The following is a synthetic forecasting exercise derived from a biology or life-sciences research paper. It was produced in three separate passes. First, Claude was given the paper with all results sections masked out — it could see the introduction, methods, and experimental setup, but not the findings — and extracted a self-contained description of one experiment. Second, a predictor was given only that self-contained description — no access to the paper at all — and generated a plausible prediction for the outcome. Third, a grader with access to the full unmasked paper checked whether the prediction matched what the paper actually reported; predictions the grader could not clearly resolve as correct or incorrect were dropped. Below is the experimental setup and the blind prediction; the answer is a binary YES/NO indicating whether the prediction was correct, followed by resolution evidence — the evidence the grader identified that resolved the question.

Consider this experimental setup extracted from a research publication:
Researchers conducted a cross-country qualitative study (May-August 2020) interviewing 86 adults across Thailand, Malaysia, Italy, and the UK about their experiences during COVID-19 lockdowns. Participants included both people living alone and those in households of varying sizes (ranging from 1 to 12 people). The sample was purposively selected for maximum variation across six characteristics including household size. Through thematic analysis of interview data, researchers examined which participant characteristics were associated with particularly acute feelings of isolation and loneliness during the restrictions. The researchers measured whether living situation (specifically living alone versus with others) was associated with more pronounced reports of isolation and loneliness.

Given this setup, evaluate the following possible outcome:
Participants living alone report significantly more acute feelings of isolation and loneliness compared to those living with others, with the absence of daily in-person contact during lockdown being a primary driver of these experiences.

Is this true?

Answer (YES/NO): YES